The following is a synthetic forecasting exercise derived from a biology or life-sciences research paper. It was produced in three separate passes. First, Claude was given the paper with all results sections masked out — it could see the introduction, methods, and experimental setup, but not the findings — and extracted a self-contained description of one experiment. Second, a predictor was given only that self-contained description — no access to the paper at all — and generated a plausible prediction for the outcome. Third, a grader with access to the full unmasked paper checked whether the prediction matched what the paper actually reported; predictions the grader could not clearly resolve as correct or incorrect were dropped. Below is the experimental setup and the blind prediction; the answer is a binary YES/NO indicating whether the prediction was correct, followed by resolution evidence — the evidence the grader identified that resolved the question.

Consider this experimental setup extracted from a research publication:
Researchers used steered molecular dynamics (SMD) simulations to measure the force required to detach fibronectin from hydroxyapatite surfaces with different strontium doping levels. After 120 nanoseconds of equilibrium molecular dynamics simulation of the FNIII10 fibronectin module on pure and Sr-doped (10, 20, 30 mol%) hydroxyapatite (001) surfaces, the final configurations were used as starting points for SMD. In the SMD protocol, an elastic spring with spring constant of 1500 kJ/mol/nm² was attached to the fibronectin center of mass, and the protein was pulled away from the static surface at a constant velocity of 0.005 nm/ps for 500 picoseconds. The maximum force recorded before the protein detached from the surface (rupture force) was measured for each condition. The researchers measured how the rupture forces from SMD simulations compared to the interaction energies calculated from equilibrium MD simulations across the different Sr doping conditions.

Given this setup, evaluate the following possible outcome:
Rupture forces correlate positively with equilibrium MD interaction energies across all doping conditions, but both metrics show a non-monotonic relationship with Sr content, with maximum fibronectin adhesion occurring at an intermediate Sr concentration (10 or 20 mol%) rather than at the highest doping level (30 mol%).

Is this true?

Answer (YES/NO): NO